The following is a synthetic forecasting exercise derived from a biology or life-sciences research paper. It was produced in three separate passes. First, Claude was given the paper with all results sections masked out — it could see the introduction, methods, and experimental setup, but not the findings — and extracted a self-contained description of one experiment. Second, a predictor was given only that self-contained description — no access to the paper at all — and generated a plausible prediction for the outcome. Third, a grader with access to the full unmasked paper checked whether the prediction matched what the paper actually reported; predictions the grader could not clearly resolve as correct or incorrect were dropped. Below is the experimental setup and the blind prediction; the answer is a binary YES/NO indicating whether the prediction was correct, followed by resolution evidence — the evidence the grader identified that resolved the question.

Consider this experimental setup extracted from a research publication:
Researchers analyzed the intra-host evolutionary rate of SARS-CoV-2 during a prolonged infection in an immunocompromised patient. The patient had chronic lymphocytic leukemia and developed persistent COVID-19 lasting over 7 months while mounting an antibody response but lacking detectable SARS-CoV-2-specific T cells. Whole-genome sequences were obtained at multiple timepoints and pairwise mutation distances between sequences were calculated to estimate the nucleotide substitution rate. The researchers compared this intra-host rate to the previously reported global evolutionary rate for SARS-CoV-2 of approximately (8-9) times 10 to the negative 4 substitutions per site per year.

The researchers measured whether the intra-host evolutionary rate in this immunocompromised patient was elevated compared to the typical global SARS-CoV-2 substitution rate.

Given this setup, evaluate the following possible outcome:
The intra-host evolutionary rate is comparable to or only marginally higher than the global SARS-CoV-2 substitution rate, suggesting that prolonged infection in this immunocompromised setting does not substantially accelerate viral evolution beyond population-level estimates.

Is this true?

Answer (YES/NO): YES